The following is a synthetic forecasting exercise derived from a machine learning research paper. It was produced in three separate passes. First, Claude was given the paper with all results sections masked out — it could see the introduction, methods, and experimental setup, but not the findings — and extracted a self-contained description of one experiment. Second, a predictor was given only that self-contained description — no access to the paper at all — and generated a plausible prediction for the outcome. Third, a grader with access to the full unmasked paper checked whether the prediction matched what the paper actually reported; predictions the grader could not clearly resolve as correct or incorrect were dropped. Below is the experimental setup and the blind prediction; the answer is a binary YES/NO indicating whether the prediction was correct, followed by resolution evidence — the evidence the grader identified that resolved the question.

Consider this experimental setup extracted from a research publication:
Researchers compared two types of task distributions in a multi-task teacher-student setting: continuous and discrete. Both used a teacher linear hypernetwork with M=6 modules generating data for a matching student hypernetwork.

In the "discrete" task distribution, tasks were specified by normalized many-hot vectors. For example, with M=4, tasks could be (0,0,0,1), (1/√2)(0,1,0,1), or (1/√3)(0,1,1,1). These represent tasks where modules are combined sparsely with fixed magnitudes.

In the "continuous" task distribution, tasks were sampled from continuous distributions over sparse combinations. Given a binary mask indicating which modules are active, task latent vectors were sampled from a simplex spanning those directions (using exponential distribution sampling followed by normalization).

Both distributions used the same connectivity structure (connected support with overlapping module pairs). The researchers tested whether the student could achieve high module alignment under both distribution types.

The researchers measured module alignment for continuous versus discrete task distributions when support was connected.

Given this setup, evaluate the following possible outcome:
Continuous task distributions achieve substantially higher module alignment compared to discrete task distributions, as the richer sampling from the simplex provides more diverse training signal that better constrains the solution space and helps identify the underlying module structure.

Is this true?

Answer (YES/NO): NO